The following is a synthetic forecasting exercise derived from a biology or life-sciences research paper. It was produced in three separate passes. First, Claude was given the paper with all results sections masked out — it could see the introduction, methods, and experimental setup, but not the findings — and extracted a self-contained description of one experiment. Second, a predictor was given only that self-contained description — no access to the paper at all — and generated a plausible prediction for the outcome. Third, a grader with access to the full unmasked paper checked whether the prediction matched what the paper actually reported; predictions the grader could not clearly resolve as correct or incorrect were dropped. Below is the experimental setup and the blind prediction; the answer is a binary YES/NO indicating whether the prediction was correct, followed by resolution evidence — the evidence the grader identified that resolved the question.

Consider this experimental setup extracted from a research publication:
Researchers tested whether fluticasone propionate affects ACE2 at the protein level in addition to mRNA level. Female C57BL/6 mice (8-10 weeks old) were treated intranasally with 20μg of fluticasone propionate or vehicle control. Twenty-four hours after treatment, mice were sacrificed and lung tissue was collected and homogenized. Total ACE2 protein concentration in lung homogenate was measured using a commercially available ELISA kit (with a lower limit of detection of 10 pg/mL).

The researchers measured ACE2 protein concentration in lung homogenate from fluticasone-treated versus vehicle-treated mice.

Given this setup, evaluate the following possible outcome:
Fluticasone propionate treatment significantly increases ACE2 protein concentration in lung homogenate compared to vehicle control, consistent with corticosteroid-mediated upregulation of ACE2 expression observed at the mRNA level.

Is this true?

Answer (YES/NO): NO